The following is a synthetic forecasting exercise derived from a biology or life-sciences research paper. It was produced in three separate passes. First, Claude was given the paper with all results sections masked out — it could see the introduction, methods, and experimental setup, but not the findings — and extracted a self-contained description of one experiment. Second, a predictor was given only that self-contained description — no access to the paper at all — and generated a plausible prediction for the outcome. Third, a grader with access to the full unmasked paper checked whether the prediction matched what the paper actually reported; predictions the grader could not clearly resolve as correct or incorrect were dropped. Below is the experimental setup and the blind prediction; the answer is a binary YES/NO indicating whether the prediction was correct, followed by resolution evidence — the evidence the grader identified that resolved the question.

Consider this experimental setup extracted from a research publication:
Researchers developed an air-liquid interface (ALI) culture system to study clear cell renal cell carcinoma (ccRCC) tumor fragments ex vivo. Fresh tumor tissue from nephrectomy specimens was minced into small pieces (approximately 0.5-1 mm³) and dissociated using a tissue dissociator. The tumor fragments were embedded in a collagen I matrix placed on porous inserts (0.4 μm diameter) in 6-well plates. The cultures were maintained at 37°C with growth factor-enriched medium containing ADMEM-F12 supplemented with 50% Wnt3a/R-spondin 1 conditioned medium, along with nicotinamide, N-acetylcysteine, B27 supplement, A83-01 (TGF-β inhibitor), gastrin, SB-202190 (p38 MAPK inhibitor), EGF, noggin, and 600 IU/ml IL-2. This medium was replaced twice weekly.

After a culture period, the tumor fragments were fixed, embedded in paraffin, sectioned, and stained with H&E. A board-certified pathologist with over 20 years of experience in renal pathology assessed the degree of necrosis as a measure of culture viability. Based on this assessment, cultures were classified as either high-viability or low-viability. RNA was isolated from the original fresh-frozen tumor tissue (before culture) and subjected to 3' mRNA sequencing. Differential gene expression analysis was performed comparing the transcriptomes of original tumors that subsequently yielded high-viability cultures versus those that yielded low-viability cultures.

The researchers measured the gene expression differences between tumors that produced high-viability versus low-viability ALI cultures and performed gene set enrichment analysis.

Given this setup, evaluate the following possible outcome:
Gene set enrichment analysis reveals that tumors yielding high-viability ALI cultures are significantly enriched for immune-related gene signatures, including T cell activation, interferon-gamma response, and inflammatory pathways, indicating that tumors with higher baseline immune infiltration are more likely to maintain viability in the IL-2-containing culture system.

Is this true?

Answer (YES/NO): NO